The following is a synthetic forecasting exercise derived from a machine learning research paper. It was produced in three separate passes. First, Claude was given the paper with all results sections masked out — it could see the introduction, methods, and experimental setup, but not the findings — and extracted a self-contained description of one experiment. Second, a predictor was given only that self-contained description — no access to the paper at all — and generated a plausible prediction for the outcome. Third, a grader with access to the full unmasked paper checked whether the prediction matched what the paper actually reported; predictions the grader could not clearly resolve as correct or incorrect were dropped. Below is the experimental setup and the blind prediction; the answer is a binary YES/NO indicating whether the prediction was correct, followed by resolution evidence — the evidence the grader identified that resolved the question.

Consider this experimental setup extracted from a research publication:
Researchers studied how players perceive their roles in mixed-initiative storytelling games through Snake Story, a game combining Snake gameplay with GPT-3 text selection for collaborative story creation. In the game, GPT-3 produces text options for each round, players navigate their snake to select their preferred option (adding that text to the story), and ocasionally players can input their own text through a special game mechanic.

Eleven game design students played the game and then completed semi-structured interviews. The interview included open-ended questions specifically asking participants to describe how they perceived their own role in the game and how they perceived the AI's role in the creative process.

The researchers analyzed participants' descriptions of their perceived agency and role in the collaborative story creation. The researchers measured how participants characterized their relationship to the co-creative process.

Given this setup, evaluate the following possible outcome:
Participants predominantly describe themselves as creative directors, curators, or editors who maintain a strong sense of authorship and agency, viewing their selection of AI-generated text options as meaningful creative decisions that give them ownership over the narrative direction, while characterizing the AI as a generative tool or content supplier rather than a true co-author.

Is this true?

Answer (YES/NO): NO